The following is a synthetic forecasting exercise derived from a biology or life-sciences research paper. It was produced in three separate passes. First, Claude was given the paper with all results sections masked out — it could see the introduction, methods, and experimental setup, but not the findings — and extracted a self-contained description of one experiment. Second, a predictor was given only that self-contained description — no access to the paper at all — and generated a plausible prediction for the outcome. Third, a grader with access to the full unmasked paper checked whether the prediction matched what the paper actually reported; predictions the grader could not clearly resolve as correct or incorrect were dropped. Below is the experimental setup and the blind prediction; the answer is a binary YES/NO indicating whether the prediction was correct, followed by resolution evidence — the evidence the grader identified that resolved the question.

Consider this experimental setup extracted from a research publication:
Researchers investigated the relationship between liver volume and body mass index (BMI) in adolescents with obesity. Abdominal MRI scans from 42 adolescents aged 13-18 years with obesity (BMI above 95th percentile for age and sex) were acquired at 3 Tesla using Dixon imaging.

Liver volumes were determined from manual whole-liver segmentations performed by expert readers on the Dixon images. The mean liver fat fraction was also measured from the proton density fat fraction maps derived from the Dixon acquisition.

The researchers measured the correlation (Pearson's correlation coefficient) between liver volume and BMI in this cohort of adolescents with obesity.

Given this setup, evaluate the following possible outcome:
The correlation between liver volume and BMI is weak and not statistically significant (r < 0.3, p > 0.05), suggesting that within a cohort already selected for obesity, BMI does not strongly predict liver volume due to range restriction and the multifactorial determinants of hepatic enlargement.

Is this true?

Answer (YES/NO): NO